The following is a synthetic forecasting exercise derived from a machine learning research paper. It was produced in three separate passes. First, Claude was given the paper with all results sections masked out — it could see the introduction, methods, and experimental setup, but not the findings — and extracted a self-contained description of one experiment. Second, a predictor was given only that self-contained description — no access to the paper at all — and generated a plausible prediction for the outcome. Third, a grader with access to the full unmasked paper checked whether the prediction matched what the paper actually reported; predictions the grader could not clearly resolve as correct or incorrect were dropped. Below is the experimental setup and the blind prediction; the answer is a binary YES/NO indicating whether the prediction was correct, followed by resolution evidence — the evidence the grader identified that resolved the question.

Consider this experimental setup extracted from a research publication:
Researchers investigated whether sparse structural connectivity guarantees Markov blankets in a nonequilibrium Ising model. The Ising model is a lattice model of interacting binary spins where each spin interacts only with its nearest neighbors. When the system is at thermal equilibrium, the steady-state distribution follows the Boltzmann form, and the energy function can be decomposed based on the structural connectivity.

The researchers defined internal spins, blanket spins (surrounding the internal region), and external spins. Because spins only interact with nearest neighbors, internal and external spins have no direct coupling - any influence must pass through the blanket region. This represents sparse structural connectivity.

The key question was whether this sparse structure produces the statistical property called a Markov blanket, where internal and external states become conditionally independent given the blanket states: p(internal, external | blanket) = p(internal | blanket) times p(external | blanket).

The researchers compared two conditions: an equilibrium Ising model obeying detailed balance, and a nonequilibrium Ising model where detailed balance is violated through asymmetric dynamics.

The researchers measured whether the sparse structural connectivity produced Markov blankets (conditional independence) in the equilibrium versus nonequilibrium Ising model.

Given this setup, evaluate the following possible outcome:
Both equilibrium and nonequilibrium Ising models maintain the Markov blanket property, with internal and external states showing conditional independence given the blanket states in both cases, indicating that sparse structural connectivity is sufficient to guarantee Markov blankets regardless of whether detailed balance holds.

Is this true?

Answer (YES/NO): NO